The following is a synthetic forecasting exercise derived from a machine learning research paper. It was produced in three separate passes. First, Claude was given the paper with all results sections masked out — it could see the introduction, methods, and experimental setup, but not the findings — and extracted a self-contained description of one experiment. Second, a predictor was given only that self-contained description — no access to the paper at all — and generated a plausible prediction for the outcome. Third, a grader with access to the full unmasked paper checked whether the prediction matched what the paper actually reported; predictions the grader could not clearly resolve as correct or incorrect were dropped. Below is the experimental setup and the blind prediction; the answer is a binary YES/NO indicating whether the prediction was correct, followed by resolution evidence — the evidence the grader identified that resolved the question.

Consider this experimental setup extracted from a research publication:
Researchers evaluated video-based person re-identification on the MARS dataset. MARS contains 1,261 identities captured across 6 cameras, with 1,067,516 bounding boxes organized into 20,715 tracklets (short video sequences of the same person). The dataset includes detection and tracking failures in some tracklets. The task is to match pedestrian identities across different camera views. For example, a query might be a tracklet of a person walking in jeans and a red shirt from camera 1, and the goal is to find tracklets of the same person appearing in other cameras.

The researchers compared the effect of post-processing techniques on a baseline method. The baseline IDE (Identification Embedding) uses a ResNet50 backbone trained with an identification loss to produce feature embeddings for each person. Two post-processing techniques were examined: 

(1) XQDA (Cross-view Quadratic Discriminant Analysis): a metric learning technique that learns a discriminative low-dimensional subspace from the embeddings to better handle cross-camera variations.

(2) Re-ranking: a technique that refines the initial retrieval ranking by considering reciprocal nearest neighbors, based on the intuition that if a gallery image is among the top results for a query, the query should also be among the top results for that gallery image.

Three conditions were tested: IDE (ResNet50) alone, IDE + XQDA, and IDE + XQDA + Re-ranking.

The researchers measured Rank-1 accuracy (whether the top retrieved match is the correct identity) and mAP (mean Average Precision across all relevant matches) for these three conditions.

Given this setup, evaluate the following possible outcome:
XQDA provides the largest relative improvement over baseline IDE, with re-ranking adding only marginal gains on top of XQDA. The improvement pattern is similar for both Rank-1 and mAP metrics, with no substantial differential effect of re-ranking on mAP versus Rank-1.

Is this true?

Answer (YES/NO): NO